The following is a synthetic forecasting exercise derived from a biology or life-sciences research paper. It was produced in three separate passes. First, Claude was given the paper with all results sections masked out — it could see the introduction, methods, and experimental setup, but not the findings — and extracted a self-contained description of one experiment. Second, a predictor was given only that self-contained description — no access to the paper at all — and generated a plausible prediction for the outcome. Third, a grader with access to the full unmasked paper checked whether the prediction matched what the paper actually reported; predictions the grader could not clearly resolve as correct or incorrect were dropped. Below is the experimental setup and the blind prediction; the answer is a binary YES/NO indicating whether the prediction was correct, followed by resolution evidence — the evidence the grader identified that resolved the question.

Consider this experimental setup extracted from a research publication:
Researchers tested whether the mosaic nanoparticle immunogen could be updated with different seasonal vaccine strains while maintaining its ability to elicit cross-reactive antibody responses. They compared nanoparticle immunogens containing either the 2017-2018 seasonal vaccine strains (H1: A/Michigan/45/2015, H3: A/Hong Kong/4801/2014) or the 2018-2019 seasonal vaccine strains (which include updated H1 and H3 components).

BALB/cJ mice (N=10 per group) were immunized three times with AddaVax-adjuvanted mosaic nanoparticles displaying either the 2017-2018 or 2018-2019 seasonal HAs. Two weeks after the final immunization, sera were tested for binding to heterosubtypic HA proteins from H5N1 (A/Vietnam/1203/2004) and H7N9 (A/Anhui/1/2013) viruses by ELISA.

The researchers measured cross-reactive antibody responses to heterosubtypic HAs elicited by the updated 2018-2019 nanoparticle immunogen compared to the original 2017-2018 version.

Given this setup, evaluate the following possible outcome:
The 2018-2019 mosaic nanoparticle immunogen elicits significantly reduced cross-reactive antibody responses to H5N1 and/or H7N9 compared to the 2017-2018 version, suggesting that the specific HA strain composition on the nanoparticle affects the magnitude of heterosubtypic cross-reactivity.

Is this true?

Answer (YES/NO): NO